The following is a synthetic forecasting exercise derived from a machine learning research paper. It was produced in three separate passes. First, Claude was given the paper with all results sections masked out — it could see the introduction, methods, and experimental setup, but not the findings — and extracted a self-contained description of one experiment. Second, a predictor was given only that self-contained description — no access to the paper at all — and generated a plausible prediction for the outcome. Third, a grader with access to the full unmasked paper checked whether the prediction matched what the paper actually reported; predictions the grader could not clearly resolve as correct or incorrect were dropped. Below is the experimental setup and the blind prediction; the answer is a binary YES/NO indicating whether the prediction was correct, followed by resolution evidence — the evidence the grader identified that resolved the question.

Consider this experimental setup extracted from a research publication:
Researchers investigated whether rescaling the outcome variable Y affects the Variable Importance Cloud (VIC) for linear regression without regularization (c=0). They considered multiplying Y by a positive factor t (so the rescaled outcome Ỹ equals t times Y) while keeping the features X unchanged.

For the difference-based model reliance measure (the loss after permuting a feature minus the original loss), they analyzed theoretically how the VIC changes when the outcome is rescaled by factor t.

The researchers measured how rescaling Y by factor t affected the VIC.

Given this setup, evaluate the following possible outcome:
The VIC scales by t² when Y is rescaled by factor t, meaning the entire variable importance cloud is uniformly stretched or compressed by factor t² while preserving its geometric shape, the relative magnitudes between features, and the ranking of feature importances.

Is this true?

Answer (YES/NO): YES